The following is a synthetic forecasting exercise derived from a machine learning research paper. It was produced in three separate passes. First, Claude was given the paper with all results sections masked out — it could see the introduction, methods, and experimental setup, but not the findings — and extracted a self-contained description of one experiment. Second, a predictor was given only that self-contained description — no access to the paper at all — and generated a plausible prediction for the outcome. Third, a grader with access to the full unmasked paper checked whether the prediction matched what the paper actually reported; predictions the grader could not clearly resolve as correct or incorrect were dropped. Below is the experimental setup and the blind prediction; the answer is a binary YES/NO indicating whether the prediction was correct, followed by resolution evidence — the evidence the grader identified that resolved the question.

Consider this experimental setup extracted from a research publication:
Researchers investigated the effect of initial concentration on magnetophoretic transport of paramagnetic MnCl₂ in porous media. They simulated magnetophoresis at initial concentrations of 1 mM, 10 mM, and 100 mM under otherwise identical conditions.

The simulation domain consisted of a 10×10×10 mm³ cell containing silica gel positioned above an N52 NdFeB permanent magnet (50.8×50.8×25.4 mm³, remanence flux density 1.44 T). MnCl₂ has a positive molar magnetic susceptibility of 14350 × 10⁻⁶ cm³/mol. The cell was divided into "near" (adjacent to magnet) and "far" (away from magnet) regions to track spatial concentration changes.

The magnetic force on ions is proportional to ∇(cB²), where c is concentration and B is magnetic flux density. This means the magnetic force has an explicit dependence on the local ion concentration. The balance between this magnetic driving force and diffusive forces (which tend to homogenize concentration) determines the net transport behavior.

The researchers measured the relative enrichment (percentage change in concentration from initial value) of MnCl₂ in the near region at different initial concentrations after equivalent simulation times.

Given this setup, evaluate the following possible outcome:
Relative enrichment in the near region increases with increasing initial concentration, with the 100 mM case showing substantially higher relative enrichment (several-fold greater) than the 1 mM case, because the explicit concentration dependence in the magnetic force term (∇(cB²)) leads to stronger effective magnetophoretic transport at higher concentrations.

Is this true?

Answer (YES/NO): NO